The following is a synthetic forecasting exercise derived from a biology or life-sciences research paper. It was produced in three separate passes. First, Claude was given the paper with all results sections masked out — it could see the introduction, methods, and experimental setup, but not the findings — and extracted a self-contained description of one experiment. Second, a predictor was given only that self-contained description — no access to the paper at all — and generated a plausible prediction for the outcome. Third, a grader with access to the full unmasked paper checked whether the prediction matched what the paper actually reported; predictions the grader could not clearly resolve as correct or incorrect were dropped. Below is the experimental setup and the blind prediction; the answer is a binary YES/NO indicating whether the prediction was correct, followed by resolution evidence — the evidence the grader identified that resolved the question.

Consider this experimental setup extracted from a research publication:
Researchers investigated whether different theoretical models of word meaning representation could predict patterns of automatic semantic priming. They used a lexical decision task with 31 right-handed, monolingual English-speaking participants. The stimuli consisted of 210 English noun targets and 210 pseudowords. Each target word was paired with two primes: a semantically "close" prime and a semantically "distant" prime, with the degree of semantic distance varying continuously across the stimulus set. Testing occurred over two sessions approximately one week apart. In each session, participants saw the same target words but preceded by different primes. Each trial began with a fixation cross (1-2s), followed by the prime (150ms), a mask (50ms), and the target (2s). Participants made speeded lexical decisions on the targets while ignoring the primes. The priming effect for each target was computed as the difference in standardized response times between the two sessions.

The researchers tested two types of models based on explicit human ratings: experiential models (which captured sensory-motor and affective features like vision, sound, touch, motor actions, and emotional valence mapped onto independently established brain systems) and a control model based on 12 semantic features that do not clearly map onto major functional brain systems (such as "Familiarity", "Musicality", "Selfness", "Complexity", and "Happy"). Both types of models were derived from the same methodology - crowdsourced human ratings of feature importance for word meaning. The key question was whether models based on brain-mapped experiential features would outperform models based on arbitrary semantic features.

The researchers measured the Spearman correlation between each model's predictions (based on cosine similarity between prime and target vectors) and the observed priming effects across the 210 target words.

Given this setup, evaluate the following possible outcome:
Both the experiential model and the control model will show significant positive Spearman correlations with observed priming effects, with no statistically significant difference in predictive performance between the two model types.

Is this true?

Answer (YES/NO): NO